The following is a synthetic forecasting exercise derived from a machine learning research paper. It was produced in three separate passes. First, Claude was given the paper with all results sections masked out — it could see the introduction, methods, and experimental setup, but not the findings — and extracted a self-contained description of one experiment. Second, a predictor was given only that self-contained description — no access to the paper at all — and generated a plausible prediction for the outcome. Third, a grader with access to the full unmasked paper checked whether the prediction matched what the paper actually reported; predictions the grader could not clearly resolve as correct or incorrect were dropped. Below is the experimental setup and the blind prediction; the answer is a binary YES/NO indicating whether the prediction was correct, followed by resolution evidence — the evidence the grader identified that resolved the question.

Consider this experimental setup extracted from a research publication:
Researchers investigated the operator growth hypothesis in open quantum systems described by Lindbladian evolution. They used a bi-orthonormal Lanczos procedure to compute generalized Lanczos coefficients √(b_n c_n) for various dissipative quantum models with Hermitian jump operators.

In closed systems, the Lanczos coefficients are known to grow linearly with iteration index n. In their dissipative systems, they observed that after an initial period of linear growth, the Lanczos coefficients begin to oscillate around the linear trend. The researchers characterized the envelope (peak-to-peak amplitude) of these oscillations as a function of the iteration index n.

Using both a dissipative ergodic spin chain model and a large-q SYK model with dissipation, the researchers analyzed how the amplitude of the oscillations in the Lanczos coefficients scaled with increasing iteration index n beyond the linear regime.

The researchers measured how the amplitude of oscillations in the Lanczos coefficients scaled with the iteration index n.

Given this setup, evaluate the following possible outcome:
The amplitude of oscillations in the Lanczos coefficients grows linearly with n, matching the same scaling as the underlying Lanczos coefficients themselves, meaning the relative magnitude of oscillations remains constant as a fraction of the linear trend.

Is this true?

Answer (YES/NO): NO